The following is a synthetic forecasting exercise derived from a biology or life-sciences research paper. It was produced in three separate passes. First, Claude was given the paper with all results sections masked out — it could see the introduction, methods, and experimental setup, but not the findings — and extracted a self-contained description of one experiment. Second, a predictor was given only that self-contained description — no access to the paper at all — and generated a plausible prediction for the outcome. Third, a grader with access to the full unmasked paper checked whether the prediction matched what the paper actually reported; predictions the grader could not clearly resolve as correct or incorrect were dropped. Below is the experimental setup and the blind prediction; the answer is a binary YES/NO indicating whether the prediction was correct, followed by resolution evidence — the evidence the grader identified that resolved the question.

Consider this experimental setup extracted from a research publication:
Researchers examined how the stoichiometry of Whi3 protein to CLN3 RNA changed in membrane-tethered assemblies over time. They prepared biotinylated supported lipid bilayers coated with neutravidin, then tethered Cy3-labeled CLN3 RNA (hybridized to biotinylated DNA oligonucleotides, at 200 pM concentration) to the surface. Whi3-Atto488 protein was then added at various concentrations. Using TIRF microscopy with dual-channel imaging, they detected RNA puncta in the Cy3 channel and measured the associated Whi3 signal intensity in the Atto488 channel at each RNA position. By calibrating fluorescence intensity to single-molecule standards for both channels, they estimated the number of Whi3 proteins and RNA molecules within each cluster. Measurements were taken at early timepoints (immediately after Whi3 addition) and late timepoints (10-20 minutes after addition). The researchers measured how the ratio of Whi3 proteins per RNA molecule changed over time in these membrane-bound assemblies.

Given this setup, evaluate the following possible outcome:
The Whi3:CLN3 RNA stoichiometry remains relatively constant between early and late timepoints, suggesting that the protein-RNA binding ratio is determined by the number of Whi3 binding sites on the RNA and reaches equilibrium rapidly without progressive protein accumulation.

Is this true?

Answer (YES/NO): YES